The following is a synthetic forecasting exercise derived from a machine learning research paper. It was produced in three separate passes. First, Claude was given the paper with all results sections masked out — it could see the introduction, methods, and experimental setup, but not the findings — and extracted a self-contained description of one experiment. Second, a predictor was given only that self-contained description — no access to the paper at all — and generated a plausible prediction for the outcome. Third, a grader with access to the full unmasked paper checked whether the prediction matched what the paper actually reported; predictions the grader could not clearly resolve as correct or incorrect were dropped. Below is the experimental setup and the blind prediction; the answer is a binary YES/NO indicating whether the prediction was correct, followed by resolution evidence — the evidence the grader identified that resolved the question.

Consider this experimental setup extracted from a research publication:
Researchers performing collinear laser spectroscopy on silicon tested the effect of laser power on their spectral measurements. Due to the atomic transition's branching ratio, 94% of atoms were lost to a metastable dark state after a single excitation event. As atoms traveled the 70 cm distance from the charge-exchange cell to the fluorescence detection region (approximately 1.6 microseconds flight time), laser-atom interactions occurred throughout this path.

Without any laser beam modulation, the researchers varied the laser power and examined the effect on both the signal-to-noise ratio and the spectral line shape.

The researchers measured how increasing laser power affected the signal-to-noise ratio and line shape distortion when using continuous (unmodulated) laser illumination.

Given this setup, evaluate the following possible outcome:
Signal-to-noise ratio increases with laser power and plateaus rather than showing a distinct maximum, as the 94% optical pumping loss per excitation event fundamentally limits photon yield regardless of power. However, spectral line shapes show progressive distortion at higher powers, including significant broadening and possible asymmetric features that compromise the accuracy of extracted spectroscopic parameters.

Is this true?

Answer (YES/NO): NO